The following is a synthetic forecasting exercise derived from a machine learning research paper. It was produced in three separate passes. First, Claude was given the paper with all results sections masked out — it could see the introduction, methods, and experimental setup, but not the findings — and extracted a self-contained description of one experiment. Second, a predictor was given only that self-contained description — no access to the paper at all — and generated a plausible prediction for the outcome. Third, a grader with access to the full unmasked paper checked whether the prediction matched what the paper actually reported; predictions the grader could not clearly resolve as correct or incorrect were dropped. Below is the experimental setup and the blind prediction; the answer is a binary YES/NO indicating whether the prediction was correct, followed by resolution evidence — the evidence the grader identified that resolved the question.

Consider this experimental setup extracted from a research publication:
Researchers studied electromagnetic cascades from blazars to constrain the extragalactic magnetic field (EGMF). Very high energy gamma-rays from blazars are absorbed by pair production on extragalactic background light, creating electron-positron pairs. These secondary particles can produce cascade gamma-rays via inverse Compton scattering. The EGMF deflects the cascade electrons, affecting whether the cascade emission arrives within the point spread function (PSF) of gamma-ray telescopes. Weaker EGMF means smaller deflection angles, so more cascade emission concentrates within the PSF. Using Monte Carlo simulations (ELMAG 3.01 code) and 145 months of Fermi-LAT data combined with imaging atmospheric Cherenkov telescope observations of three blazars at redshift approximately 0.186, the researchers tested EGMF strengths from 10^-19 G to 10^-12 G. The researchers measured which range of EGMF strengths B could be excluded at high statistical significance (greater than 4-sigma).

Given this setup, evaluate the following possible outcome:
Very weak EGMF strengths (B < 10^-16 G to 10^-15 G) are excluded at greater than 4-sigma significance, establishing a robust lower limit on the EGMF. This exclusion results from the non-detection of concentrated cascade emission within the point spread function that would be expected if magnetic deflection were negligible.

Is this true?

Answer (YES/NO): NO